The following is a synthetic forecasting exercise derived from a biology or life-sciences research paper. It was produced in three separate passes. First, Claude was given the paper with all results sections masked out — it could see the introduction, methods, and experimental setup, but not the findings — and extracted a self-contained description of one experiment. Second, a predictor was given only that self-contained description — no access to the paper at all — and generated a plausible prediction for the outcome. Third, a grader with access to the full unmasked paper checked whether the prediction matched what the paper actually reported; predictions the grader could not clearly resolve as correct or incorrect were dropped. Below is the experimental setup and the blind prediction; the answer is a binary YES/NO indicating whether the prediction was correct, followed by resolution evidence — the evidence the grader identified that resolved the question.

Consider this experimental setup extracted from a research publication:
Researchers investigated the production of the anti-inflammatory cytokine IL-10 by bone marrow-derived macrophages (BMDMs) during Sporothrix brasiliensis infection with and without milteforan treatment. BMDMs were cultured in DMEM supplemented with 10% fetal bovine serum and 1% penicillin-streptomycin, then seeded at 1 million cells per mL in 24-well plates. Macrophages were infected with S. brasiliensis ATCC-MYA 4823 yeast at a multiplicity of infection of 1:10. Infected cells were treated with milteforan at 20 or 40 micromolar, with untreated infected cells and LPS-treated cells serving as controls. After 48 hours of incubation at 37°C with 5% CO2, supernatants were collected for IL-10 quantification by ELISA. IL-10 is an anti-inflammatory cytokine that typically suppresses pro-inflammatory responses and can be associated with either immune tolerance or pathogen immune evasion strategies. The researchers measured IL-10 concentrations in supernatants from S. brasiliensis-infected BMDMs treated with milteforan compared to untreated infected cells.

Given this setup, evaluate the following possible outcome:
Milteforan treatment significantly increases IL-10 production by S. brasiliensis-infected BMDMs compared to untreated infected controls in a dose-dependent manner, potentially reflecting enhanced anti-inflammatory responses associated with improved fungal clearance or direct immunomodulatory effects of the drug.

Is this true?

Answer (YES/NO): NO